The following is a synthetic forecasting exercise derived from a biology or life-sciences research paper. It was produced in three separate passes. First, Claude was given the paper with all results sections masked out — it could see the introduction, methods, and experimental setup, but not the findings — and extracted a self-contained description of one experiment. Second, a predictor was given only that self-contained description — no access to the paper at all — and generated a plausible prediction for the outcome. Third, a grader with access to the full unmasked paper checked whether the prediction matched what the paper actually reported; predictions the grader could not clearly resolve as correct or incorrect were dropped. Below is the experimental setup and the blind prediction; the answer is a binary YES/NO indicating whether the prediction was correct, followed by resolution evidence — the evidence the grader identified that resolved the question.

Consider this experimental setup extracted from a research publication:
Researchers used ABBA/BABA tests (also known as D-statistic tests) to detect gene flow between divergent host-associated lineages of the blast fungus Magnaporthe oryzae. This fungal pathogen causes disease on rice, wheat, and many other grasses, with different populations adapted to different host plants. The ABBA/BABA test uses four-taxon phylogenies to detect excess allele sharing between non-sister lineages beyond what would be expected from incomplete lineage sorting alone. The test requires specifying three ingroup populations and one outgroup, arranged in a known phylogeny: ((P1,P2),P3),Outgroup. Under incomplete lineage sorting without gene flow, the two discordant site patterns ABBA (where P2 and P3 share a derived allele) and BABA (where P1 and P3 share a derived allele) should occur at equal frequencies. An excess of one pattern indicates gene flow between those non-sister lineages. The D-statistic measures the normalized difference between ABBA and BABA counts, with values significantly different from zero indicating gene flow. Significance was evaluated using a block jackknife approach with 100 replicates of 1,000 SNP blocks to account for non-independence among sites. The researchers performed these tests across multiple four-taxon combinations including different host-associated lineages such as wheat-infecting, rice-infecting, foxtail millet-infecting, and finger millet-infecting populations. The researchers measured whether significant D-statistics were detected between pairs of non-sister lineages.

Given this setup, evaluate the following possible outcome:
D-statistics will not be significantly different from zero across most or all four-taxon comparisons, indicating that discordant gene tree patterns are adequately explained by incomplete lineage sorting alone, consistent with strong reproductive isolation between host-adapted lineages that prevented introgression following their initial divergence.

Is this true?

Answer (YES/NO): NO